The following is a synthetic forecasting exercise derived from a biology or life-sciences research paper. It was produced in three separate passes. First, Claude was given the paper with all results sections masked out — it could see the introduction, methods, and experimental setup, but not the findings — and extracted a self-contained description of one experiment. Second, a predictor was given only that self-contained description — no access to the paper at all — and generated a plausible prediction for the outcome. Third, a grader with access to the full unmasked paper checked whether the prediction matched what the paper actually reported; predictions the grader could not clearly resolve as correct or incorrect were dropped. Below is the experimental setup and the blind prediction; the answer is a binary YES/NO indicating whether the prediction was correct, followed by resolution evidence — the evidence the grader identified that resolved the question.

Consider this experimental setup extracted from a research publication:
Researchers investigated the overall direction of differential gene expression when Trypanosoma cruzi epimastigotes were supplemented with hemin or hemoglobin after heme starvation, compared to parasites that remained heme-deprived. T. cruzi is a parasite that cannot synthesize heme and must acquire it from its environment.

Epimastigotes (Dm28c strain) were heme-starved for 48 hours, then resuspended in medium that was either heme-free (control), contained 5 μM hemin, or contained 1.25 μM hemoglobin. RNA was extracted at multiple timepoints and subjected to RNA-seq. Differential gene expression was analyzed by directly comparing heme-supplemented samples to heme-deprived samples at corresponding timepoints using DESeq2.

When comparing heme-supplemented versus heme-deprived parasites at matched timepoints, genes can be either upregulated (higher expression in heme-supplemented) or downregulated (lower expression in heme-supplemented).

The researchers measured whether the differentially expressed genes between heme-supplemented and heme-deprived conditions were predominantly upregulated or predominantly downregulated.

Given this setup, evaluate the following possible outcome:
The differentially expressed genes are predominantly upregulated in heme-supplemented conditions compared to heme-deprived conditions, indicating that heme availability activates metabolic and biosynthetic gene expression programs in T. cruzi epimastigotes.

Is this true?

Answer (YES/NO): NO